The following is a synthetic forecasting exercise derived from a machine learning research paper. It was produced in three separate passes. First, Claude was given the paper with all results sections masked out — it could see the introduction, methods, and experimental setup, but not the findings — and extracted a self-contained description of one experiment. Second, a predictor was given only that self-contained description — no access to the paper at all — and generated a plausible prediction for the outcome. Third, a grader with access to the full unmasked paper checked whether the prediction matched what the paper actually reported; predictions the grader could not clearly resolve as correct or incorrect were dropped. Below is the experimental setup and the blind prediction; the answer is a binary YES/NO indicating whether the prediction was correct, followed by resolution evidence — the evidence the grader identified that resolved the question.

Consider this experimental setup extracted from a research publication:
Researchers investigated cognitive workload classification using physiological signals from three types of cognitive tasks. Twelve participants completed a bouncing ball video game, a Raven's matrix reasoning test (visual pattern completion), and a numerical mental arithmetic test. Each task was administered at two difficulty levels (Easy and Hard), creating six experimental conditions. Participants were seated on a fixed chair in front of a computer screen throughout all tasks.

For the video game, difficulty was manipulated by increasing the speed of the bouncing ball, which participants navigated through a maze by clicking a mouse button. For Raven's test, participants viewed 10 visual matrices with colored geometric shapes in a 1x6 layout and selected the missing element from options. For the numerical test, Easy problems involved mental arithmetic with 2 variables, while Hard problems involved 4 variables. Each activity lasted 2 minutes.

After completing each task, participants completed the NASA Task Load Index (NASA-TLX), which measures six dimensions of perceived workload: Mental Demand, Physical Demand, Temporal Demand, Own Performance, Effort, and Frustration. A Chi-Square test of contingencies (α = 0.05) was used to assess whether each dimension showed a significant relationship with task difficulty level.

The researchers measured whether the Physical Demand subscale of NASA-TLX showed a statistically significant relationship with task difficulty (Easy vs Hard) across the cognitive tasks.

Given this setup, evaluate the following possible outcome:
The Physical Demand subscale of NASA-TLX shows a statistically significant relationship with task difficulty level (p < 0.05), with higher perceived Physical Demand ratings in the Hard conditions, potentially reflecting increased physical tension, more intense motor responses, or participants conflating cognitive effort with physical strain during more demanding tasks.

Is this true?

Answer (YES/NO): NO